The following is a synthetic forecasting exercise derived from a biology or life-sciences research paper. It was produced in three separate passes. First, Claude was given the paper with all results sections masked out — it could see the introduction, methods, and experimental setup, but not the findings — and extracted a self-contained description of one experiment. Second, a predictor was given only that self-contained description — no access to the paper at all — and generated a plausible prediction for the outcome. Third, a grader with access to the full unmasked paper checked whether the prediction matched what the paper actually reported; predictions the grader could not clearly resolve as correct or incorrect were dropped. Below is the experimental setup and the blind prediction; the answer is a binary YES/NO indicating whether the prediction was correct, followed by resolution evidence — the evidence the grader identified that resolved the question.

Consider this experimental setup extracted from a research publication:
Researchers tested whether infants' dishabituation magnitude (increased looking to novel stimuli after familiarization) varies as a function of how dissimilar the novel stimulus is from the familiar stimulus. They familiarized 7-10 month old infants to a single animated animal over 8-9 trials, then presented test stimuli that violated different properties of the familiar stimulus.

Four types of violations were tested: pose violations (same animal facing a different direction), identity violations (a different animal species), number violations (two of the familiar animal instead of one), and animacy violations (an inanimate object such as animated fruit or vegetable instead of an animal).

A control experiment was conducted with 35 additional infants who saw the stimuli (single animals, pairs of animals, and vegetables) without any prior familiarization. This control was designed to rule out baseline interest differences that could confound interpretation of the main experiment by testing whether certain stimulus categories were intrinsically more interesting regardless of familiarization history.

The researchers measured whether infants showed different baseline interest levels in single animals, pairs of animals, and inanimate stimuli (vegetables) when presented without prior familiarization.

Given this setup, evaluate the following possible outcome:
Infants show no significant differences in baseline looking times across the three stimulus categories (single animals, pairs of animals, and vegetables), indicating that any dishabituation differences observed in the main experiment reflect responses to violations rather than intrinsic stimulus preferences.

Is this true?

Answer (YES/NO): YES